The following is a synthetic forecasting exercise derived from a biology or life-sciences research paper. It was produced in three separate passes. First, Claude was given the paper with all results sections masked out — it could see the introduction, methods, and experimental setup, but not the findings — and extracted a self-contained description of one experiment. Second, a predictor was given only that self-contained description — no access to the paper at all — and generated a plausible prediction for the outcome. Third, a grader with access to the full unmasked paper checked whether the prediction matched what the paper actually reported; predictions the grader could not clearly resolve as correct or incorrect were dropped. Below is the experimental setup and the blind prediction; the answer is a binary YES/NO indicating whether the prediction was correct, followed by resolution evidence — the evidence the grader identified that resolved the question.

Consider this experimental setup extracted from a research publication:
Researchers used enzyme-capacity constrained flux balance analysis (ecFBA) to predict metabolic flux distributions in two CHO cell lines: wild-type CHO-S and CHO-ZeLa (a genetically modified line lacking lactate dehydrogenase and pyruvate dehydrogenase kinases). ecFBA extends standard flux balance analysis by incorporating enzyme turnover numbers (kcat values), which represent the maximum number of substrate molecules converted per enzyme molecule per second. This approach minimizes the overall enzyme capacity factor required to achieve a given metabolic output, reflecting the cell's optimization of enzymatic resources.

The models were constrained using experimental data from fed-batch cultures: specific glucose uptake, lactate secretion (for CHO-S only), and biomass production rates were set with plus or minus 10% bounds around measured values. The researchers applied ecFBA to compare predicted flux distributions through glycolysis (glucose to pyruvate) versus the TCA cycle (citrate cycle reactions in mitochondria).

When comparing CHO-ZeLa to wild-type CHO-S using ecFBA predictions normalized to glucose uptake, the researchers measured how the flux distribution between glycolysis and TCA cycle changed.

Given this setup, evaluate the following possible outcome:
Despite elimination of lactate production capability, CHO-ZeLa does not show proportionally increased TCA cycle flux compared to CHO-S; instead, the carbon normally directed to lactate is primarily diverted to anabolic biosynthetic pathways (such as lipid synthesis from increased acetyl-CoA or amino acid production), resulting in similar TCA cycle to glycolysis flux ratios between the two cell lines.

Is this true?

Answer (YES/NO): NO